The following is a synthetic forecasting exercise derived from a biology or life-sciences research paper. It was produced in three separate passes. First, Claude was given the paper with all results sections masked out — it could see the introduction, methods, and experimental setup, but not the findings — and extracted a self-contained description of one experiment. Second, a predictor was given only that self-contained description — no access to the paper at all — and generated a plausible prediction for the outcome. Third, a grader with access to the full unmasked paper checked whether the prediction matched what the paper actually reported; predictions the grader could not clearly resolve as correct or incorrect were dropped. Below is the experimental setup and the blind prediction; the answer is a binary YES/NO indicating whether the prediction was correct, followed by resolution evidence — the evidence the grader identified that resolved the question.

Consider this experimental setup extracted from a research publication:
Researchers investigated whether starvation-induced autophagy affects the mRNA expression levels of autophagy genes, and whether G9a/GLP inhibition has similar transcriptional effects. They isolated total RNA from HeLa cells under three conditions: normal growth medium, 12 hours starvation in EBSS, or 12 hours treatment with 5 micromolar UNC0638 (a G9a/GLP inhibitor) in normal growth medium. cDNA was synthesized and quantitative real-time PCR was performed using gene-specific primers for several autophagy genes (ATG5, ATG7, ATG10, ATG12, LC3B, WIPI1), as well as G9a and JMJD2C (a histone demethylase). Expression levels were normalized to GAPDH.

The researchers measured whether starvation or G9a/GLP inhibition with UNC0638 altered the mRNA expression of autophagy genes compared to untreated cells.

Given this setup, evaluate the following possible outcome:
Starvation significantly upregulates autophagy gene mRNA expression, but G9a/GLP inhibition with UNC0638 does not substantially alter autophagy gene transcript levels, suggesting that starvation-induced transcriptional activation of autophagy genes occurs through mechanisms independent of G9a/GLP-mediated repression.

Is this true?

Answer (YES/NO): NO